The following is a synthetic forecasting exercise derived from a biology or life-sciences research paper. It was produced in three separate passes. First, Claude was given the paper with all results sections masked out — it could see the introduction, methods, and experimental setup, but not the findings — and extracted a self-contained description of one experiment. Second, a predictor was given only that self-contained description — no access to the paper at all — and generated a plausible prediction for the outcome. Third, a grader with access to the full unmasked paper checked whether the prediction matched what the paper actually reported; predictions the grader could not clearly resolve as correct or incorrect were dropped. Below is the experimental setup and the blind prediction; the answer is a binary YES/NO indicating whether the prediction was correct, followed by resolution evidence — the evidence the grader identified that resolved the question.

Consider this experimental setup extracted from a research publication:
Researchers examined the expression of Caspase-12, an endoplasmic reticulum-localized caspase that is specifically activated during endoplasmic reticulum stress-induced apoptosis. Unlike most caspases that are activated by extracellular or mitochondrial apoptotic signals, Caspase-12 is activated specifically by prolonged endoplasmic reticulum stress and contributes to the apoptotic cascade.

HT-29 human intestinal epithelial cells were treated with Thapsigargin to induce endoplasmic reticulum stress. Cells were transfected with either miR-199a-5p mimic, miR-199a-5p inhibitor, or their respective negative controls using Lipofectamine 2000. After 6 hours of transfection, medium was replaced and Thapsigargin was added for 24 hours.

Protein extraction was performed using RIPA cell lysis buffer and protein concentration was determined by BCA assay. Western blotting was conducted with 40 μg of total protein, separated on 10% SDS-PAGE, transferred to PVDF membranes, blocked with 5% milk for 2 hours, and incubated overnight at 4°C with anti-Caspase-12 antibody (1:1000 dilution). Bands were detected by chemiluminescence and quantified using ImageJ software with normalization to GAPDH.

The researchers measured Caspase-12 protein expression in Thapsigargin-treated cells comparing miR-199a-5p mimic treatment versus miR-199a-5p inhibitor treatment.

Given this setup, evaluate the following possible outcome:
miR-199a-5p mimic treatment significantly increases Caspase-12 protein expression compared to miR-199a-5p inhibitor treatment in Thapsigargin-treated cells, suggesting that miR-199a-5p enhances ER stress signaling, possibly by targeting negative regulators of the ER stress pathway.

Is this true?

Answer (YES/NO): YES